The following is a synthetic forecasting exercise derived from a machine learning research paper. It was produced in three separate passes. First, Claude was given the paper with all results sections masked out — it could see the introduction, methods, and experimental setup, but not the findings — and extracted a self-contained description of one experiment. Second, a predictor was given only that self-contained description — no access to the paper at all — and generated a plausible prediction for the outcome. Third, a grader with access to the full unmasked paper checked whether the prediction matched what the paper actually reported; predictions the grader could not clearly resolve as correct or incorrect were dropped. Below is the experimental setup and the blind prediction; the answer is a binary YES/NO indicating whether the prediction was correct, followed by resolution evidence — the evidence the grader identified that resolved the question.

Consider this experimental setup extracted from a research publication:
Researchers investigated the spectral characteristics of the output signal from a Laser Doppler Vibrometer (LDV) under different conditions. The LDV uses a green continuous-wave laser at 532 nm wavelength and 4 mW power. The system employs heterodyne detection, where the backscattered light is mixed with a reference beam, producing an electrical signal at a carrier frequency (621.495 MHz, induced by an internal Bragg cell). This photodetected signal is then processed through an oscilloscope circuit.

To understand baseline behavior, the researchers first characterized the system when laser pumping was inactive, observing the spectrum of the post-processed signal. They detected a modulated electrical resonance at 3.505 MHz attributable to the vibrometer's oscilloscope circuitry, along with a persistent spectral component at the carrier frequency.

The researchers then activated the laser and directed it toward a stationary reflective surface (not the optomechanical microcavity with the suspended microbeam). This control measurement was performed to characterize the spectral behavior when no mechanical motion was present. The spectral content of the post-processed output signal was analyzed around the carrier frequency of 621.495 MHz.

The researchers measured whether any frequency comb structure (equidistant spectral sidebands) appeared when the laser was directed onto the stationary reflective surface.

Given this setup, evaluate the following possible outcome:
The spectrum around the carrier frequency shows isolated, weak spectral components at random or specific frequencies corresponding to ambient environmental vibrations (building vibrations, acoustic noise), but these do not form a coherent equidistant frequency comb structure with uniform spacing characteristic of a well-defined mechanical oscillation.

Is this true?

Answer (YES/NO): NO